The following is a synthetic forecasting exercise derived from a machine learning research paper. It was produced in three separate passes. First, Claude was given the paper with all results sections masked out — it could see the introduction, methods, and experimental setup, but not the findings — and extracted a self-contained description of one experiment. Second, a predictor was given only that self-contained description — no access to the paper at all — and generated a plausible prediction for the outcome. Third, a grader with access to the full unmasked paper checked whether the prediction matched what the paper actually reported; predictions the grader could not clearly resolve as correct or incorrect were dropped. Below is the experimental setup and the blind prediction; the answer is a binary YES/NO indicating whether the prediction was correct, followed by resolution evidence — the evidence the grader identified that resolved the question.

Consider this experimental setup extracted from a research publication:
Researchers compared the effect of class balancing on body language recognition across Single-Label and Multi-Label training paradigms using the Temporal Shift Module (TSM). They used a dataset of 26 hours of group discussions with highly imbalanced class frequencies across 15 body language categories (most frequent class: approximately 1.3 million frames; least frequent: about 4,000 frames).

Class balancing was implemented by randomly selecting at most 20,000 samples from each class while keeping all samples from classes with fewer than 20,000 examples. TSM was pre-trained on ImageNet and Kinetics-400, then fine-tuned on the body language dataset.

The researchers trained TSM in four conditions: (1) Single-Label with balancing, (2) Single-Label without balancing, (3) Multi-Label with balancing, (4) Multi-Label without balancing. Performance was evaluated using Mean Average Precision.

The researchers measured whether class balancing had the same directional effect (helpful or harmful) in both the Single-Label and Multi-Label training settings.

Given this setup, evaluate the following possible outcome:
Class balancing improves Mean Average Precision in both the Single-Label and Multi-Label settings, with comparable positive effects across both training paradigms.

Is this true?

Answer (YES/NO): NO